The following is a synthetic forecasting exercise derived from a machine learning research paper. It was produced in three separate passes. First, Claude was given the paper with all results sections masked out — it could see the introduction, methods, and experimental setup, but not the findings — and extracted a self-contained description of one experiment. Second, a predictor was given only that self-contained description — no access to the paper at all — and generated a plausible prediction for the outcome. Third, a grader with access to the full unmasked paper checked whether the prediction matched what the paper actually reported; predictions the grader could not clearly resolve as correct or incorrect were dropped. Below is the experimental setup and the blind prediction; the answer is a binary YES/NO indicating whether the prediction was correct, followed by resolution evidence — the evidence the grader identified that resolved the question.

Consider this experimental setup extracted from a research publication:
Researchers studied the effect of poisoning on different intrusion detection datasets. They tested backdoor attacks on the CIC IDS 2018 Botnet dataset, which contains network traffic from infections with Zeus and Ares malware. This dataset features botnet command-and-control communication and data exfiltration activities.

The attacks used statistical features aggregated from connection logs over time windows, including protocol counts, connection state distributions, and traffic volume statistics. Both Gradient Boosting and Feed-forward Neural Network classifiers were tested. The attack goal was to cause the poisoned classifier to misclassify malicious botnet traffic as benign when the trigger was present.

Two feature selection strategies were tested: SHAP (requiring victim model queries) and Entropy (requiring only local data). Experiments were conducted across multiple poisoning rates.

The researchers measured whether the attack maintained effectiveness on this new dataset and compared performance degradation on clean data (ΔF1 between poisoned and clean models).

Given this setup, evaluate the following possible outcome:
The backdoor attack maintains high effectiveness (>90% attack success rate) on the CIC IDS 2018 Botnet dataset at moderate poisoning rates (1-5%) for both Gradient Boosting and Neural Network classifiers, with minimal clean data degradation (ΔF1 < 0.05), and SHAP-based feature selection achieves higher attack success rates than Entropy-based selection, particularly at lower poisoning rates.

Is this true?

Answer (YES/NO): NO